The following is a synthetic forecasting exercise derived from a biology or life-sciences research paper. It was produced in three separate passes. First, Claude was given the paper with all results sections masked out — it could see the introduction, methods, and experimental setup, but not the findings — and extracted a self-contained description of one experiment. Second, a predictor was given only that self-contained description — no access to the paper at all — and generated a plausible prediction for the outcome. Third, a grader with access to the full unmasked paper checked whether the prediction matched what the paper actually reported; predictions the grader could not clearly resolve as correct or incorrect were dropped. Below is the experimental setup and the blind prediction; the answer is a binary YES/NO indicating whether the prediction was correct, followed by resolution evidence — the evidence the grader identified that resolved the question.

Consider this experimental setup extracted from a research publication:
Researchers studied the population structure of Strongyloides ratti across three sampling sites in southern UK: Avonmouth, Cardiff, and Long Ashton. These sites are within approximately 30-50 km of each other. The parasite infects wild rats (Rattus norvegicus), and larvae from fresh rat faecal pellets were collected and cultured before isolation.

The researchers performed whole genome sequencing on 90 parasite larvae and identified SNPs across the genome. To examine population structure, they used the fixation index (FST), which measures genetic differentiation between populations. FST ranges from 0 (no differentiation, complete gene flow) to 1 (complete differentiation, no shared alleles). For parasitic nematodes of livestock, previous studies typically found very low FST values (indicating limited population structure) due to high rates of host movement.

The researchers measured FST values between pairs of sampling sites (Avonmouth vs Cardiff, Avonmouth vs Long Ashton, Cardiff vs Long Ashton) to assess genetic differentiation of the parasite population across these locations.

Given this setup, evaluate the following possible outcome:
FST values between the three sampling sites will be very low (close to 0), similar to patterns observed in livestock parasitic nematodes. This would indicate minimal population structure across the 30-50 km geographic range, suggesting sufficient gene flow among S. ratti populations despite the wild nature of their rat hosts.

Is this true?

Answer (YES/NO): YES